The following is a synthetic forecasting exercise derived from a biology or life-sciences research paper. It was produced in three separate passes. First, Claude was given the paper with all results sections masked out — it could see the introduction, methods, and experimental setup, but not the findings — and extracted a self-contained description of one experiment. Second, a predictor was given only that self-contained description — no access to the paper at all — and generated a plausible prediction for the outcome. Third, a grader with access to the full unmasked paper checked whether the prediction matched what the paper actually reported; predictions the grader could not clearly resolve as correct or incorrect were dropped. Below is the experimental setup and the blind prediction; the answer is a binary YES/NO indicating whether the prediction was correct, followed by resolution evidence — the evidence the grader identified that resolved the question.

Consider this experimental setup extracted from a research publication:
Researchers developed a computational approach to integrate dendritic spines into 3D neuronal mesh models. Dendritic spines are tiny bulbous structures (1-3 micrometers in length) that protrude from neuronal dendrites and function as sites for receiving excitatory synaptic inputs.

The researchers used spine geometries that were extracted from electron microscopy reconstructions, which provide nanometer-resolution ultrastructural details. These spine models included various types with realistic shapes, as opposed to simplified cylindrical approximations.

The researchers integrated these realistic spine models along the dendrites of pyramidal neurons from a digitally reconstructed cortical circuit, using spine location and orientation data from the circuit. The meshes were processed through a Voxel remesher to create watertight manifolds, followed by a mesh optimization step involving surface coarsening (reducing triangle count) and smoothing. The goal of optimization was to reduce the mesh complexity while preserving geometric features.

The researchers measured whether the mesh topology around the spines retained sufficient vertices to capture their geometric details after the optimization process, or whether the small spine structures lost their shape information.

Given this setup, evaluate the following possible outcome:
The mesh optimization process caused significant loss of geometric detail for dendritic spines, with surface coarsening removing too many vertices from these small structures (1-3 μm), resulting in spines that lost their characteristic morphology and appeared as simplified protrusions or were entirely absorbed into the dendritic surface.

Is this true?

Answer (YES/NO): NO